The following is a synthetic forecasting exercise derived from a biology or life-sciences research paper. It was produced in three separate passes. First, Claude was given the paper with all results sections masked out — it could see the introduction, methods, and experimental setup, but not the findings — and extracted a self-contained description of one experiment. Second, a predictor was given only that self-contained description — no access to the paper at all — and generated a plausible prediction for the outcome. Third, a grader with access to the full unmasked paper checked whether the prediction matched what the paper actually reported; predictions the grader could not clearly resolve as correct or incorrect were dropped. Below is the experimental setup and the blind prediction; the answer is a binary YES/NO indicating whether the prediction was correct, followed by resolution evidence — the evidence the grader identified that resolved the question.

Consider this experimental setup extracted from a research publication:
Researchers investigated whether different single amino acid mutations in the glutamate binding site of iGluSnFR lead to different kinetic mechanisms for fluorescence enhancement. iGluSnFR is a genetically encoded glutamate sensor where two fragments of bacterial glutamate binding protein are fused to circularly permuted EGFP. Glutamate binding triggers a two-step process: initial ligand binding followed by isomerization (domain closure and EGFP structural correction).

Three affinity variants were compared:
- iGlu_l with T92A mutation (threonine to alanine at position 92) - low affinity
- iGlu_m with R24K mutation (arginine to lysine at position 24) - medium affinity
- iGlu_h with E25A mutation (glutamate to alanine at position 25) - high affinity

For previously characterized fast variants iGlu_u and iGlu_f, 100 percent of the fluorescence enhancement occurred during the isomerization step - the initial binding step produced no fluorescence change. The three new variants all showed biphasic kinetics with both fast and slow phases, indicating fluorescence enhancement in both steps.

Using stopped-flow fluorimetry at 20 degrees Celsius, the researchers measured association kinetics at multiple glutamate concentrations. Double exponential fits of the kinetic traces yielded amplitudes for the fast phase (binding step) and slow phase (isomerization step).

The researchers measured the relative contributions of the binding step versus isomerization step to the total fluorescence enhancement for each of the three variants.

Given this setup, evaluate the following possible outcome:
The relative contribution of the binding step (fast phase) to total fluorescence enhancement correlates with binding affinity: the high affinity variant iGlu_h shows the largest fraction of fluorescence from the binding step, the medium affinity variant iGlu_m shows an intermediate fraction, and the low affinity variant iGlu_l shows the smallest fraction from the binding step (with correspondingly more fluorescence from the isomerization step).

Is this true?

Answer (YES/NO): NO